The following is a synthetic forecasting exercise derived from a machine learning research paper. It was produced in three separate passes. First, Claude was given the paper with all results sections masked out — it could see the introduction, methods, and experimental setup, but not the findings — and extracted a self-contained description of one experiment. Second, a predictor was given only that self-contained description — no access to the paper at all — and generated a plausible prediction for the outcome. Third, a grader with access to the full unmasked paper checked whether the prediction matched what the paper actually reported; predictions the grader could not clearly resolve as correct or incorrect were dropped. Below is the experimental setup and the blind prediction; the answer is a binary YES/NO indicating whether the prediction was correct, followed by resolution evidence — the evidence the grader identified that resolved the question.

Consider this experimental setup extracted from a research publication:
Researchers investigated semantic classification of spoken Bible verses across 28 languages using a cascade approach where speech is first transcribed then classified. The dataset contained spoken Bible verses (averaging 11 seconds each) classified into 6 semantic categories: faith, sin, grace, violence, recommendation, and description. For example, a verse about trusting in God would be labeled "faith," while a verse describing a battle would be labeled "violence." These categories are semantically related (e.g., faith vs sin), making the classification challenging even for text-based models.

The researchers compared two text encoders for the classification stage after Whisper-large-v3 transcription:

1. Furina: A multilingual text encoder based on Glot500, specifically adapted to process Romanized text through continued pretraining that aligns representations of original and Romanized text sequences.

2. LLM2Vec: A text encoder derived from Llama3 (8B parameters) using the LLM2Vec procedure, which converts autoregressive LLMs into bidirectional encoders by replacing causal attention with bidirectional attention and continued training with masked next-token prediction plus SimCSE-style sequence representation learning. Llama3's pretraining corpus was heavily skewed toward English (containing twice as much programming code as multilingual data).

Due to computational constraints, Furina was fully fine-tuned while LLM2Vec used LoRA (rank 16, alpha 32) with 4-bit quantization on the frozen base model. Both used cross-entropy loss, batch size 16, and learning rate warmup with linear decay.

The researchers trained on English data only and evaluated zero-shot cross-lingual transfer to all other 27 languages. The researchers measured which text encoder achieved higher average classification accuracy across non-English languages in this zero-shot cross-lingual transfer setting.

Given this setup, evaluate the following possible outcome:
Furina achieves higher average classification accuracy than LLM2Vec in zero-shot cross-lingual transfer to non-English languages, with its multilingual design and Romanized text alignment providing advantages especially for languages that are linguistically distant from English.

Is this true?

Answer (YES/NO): YES